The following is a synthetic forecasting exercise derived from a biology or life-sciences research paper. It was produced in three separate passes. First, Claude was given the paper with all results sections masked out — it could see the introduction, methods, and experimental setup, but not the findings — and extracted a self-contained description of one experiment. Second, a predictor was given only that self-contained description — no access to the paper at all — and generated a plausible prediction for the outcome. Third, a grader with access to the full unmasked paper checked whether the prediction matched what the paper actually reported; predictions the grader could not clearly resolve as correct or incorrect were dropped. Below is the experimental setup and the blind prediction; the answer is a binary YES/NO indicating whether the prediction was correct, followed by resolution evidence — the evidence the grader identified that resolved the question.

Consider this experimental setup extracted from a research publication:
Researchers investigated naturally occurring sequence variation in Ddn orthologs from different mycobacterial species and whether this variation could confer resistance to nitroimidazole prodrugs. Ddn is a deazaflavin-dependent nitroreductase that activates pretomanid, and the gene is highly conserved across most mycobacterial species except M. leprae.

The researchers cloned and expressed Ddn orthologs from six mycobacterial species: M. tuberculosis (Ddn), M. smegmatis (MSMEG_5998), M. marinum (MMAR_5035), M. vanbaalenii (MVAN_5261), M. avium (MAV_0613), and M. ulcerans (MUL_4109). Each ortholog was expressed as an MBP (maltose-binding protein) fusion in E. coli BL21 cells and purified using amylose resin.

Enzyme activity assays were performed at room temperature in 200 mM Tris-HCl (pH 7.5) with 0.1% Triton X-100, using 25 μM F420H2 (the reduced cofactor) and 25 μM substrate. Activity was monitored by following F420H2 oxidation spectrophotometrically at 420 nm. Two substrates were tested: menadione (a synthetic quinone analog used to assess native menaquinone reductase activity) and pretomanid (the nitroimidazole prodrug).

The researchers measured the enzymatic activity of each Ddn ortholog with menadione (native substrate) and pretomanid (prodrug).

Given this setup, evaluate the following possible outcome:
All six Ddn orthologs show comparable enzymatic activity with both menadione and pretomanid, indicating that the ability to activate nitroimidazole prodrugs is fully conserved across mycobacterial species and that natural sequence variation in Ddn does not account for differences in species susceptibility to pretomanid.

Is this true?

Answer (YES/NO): NO